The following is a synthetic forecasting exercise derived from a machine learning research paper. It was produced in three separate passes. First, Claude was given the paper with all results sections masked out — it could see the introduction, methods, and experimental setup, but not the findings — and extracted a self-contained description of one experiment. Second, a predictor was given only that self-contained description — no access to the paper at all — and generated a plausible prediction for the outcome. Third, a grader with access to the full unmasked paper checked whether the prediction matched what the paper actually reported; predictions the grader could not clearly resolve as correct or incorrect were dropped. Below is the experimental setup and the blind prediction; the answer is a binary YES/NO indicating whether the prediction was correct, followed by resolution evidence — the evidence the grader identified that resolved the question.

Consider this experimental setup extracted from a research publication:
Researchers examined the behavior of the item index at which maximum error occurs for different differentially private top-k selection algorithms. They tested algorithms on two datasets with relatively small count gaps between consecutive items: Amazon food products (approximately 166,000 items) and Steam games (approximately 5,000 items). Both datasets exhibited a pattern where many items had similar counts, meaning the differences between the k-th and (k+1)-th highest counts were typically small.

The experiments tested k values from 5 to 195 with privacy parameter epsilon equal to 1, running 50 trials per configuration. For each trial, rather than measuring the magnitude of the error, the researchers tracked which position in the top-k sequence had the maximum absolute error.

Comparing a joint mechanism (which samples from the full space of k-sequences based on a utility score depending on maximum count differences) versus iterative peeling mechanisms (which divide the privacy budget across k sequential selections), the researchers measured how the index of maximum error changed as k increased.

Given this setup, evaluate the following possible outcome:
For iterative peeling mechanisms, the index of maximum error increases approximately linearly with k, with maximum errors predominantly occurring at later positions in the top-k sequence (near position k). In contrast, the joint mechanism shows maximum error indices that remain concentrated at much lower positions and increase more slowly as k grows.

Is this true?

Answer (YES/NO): NO